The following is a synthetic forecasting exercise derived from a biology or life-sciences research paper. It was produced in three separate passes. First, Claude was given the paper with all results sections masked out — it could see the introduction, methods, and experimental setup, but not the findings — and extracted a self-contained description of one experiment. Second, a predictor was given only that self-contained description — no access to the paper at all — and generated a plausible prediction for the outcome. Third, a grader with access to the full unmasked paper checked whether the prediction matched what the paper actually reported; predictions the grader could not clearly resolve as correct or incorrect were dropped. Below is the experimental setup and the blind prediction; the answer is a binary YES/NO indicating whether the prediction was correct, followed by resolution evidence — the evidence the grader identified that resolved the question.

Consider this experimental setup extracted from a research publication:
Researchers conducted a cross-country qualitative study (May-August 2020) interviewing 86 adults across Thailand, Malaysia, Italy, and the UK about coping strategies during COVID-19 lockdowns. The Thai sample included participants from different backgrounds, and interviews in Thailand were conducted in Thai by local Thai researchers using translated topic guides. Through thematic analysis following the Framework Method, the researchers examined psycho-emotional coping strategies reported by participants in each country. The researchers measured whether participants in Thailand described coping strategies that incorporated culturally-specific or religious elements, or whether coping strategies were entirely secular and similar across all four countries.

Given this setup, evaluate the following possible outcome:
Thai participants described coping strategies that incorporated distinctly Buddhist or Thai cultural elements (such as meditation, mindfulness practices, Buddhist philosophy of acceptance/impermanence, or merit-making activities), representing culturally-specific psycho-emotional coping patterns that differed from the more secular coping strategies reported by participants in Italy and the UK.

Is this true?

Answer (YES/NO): NO